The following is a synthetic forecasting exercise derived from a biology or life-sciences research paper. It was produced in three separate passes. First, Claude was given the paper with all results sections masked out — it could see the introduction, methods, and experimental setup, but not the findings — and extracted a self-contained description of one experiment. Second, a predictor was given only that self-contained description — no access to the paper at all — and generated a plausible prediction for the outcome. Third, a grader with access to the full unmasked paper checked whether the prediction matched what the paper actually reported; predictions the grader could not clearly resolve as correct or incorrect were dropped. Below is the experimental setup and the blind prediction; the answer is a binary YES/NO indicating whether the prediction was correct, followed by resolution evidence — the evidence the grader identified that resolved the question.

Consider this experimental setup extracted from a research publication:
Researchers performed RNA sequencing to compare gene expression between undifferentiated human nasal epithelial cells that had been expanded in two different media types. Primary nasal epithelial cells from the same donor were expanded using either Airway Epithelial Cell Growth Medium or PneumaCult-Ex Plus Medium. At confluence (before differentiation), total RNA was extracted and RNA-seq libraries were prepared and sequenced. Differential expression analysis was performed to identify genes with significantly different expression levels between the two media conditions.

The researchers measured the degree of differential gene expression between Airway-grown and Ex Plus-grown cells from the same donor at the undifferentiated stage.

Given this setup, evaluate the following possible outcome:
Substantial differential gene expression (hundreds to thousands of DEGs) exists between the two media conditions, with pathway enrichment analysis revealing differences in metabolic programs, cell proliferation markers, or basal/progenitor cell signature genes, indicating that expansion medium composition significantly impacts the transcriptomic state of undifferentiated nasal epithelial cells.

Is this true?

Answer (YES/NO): NO